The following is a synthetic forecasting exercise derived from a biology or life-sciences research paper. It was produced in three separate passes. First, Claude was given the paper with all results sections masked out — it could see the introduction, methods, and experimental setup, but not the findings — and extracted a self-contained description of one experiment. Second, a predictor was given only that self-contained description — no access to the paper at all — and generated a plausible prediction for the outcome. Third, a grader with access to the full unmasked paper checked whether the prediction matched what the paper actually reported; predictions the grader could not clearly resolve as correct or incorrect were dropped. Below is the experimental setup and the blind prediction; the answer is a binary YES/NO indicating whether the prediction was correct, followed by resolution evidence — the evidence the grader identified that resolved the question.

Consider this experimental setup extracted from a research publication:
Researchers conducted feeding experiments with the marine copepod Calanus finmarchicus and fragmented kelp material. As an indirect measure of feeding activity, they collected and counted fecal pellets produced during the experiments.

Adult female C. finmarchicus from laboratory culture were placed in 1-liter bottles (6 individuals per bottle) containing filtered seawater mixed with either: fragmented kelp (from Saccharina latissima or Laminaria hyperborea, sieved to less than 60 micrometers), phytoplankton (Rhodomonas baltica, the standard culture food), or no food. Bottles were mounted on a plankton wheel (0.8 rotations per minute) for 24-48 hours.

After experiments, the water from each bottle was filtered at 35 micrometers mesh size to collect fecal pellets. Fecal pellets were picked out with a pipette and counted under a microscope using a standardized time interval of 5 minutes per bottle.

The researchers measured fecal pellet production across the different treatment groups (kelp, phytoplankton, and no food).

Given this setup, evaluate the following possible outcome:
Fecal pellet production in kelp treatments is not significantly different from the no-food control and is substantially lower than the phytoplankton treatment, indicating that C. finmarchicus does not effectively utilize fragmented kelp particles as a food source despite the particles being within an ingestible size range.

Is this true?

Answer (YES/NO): YES